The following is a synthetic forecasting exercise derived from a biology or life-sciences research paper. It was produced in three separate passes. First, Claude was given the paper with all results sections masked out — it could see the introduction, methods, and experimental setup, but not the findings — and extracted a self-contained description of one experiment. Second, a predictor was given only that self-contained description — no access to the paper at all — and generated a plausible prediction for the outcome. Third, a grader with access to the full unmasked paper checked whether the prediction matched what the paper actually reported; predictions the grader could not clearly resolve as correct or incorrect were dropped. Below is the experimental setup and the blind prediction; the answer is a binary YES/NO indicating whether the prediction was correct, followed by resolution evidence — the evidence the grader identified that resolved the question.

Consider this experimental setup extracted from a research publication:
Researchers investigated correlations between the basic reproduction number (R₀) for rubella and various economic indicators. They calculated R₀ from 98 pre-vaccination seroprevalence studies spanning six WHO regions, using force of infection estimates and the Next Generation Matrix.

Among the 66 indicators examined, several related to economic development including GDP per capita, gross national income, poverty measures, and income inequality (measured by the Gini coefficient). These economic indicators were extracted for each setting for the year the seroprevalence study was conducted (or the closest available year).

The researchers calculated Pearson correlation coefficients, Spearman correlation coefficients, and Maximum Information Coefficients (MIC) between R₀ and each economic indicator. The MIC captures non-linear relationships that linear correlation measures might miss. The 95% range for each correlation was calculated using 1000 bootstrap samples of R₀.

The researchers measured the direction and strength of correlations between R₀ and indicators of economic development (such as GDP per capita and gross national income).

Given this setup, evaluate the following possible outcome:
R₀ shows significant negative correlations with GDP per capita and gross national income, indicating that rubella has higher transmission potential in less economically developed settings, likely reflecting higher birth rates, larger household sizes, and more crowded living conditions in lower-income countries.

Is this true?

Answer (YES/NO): NO